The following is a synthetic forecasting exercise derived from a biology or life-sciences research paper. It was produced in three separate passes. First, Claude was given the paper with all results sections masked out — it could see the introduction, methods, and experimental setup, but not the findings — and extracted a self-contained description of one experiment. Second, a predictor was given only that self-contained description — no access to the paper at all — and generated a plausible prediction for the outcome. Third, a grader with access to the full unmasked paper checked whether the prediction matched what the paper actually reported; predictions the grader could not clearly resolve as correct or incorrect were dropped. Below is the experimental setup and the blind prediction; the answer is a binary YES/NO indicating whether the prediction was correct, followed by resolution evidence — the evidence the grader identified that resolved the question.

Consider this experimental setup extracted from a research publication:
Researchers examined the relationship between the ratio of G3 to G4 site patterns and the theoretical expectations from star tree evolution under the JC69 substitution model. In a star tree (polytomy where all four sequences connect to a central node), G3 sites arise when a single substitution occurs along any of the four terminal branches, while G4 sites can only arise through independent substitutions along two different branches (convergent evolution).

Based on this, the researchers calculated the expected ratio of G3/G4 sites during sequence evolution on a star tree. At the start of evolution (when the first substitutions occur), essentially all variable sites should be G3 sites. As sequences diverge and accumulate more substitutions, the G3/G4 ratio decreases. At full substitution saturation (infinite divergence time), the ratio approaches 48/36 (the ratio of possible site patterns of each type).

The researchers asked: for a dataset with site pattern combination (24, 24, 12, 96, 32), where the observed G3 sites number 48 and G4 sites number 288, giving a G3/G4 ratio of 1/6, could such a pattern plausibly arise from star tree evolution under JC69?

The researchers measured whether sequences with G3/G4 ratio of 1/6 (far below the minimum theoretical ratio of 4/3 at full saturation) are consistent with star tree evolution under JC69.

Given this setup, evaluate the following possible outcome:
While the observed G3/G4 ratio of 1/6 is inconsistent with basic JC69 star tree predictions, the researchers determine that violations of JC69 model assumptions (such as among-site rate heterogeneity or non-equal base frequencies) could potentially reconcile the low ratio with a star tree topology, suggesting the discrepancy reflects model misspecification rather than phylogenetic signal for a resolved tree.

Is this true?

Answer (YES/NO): NO